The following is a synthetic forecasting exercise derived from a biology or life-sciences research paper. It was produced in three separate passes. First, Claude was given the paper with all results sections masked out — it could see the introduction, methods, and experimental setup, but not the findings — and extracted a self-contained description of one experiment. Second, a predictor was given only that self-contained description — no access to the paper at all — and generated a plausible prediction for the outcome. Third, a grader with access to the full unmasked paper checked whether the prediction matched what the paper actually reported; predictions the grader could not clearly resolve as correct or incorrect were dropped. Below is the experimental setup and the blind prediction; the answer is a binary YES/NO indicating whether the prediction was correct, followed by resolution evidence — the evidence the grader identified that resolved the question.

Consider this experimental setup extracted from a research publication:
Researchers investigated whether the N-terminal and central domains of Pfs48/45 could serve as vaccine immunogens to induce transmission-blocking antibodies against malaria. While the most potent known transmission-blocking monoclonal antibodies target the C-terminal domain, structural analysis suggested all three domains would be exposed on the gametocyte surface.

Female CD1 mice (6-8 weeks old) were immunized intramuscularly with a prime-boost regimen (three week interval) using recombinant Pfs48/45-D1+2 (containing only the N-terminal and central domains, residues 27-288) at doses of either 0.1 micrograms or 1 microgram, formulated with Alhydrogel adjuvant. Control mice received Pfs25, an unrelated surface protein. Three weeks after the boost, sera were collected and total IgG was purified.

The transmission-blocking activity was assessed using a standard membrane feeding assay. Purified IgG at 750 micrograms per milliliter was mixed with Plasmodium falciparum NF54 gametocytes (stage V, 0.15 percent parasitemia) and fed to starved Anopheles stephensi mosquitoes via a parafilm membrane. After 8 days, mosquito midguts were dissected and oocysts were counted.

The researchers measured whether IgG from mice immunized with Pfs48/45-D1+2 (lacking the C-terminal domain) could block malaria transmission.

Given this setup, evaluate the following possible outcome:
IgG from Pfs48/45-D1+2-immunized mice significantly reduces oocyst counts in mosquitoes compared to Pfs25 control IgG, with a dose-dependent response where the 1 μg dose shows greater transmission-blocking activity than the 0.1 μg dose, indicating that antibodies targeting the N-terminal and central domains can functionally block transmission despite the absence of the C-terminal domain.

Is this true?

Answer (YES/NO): NO